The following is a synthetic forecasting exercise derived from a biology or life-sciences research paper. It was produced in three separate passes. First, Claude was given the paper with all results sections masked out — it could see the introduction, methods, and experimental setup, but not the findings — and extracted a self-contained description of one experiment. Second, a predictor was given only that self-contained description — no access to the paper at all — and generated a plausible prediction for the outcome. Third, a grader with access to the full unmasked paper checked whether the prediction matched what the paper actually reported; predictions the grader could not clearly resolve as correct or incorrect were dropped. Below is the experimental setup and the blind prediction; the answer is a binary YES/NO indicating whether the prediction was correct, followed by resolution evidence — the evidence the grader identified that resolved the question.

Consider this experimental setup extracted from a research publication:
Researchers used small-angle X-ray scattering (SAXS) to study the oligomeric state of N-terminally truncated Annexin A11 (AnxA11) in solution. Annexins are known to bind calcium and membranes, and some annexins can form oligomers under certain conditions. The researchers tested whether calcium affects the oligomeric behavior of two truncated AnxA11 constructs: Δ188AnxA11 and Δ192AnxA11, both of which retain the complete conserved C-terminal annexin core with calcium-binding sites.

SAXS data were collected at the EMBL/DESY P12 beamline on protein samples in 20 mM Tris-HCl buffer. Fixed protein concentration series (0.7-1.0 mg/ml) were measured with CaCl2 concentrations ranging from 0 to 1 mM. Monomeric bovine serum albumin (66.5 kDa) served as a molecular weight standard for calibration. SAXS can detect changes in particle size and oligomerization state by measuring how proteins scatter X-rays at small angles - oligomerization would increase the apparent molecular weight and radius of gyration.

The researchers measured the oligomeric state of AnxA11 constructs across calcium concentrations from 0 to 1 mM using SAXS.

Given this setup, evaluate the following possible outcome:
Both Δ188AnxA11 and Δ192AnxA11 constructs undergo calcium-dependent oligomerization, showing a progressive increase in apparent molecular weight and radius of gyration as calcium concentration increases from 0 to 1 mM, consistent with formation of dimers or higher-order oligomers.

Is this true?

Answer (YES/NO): NO